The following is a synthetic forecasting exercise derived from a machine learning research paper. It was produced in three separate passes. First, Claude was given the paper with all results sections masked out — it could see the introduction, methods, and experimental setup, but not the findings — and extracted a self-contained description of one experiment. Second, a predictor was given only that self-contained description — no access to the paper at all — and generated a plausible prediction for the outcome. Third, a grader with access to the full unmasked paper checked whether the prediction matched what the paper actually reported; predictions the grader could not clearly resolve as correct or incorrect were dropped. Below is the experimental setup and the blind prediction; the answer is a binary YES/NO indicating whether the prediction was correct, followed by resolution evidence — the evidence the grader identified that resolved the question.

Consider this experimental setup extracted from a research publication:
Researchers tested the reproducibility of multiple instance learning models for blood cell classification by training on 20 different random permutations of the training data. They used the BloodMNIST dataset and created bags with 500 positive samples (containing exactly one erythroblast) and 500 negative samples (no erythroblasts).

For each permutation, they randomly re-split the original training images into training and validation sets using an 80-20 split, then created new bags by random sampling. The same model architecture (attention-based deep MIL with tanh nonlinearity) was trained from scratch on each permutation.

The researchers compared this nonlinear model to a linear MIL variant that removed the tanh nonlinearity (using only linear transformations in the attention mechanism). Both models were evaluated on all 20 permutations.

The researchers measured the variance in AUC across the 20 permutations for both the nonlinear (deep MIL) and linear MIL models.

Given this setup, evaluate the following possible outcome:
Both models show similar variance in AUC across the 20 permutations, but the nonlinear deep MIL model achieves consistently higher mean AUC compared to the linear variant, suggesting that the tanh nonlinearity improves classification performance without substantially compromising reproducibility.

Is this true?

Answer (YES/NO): NO